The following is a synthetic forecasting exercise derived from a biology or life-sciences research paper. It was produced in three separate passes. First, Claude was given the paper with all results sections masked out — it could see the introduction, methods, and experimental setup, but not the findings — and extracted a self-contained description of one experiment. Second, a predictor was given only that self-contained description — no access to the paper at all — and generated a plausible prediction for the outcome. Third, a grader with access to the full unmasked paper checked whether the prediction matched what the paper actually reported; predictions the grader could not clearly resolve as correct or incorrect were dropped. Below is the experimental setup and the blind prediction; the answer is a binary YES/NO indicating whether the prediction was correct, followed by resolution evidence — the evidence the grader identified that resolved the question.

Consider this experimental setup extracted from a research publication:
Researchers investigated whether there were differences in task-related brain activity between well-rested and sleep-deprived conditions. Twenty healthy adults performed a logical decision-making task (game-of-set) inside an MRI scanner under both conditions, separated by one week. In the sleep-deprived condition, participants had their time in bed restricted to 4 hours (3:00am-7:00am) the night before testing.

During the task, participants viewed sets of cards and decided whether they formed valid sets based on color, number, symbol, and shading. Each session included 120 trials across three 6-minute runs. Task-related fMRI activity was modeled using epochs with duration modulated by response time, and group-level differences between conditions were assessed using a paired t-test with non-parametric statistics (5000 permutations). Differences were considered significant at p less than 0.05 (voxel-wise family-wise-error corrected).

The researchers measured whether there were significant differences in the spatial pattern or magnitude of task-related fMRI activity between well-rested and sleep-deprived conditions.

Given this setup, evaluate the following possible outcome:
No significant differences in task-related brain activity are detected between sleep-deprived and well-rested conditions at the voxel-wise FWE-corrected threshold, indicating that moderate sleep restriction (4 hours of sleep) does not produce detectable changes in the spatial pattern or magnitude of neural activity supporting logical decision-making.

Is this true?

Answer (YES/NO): YES